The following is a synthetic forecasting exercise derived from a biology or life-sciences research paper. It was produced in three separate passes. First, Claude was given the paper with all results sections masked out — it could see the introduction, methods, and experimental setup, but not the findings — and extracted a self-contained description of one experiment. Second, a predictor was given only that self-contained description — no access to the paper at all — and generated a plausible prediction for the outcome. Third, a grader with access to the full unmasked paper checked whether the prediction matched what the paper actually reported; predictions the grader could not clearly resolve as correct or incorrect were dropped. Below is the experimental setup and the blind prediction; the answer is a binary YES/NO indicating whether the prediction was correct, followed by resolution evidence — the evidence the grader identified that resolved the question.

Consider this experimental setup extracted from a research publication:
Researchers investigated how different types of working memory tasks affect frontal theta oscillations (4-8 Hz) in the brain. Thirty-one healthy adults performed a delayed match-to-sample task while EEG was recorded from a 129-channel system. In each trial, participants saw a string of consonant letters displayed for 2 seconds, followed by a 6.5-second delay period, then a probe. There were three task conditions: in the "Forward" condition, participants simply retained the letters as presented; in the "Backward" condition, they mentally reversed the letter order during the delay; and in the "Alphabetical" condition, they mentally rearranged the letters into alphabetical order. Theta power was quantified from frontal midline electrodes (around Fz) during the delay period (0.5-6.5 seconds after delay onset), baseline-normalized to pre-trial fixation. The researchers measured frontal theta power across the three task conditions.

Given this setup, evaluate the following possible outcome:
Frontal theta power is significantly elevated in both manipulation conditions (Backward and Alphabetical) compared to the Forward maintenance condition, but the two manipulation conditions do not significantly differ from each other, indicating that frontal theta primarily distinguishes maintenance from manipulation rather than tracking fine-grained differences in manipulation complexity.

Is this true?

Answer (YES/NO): NO